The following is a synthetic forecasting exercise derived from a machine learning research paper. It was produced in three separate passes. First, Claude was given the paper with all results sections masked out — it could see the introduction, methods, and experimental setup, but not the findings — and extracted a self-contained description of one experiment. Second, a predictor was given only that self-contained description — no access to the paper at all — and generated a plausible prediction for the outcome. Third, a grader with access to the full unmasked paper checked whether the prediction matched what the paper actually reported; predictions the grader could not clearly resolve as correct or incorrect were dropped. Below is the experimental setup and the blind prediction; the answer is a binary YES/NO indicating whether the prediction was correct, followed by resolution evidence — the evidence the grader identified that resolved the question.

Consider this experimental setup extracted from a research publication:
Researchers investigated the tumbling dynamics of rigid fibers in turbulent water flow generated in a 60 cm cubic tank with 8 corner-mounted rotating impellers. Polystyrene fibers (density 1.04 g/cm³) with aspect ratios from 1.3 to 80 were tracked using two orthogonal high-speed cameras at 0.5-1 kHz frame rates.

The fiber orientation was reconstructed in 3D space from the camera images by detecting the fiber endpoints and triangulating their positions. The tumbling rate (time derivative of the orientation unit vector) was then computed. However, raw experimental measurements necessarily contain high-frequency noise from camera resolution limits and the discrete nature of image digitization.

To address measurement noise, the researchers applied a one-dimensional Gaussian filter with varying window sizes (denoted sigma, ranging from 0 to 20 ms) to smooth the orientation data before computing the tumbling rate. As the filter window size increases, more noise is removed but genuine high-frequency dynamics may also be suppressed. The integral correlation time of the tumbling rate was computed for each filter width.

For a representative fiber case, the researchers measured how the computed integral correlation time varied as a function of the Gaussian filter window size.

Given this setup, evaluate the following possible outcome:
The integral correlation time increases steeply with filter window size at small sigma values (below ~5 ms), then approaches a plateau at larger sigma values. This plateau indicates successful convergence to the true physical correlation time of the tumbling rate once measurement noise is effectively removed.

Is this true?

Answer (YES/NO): NO